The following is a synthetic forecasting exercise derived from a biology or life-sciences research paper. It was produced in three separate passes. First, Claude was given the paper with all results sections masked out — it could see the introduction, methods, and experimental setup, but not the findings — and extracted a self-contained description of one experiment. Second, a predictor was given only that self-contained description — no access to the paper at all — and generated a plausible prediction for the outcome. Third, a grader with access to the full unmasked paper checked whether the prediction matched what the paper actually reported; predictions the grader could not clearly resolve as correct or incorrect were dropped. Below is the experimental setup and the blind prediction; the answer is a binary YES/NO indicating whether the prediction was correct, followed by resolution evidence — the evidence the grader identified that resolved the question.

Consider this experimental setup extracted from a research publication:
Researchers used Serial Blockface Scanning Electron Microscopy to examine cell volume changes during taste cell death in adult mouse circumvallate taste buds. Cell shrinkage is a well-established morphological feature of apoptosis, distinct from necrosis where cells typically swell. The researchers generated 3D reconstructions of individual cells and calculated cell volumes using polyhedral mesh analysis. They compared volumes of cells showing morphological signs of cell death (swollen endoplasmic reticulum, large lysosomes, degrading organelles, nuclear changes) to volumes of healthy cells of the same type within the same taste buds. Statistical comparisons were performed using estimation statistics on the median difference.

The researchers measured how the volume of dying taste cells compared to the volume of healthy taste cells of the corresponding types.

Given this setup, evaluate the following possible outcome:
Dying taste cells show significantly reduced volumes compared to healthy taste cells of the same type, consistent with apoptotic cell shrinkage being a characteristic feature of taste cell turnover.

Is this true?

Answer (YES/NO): NO